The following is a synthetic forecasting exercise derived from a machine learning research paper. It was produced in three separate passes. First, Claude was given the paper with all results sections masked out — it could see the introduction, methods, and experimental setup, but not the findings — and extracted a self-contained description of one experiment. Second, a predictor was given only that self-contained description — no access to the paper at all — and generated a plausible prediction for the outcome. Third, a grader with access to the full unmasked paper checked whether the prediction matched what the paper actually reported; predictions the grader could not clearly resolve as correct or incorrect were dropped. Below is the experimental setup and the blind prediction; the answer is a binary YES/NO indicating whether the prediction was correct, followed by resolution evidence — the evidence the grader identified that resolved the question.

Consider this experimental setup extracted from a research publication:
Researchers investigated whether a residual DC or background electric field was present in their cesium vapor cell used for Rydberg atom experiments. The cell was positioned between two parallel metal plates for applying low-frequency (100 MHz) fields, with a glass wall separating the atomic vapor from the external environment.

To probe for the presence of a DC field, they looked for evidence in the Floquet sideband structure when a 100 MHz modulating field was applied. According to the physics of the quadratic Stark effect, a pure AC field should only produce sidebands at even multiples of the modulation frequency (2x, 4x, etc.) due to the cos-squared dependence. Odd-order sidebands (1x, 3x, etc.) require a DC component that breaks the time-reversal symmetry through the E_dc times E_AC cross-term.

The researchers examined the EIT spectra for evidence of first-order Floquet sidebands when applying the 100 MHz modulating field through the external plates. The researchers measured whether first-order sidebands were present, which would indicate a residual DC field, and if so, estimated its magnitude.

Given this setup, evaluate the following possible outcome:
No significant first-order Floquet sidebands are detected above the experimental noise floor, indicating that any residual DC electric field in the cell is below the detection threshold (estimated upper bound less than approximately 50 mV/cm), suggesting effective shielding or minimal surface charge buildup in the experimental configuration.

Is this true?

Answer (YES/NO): NO